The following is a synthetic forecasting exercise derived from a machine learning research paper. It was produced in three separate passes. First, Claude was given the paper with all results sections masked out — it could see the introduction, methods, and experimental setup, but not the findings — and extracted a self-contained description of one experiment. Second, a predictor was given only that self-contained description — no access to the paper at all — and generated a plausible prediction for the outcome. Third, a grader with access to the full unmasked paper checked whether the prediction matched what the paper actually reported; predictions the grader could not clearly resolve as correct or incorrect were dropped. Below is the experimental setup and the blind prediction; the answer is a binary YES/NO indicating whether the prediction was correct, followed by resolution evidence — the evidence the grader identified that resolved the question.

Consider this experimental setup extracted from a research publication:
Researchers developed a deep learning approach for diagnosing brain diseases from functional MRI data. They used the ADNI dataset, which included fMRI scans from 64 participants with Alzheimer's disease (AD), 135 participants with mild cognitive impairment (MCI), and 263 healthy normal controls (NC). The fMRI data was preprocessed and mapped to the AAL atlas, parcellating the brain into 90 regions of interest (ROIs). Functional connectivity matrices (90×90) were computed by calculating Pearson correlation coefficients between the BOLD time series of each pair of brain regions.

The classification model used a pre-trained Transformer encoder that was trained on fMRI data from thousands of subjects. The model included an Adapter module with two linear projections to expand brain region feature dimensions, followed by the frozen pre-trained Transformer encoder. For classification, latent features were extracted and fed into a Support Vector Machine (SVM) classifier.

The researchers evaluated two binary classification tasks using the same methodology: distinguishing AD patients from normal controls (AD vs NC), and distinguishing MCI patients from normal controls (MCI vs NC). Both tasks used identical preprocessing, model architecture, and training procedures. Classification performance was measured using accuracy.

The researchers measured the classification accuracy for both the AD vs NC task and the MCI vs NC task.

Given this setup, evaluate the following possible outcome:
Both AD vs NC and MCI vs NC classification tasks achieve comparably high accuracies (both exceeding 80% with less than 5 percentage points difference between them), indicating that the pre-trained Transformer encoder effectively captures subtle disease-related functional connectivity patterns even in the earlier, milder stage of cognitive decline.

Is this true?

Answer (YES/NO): NO